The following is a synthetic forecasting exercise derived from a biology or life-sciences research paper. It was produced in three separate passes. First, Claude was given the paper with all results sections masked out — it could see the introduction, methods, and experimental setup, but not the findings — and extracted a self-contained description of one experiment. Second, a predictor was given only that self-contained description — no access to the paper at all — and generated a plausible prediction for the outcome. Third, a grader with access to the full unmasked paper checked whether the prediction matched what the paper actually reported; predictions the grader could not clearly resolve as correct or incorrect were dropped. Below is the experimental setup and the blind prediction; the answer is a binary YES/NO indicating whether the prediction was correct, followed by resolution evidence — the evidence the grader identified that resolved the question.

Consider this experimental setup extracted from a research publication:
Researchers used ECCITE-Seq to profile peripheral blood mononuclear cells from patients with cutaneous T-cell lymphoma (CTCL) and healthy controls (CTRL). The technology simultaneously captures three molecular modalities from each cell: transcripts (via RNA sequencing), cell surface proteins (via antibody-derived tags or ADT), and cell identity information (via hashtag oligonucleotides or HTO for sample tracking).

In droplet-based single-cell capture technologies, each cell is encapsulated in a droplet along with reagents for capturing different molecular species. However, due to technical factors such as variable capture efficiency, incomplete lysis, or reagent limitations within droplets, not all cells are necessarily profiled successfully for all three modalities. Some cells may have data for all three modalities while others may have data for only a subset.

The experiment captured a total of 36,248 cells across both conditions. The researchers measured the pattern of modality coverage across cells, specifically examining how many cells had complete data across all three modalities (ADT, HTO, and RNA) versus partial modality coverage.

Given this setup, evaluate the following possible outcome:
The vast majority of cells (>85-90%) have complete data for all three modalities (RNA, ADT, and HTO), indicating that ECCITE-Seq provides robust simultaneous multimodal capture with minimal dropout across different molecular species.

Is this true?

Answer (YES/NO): NO